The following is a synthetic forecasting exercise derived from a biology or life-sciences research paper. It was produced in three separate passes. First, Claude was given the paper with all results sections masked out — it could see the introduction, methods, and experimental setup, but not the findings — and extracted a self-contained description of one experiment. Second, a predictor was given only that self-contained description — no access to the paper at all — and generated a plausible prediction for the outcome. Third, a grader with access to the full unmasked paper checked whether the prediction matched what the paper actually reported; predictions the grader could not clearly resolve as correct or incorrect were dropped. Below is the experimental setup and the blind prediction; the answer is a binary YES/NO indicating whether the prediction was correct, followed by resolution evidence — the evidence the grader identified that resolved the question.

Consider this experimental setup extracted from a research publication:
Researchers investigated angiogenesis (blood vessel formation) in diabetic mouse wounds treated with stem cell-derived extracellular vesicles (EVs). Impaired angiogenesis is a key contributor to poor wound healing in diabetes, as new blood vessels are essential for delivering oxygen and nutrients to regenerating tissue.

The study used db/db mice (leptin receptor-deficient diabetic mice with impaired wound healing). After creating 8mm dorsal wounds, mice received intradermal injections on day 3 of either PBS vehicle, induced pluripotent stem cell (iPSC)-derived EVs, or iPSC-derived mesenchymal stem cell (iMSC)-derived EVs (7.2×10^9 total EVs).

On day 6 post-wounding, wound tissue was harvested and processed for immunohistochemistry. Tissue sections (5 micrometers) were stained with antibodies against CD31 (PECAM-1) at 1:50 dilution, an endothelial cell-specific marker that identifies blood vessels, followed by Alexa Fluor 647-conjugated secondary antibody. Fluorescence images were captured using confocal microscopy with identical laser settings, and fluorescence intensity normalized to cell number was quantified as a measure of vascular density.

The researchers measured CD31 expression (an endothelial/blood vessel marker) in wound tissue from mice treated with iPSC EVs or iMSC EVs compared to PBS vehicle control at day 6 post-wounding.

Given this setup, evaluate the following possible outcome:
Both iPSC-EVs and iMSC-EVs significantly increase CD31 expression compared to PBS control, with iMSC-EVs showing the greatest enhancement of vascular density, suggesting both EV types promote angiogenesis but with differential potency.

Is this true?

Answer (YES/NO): NO